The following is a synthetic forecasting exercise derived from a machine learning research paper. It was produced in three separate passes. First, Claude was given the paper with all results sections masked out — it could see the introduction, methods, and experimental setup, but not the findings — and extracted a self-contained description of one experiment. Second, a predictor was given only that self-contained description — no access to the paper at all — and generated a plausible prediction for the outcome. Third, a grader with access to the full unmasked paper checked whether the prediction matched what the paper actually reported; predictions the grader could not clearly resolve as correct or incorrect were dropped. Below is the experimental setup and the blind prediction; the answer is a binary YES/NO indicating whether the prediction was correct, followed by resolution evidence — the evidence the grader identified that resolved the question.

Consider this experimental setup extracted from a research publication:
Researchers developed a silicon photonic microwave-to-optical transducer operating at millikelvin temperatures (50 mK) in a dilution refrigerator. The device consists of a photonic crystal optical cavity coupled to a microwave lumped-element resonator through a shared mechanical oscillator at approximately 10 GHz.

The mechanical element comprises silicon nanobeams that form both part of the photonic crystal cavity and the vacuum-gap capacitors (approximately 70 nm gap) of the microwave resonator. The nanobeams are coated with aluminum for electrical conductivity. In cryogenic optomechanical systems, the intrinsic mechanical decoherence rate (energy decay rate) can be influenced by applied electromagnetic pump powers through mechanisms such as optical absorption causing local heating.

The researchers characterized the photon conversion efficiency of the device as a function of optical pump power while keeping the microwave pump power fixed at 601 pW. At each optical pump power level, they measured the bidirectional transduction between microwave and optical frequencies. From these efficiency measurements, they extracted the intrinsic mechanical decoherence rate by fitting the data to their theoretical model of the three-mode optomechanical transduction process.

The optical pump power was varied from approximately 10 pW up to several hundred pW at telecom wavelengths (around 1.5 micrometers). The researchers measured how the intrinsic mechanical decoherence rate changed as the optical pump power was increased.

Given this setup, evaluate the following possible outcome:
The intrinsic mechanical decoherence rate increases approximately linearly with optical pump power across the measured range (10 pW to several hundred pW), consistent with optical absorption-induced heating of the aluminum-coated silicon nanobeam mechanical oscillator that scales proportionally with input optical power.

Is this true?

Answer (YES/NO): YES